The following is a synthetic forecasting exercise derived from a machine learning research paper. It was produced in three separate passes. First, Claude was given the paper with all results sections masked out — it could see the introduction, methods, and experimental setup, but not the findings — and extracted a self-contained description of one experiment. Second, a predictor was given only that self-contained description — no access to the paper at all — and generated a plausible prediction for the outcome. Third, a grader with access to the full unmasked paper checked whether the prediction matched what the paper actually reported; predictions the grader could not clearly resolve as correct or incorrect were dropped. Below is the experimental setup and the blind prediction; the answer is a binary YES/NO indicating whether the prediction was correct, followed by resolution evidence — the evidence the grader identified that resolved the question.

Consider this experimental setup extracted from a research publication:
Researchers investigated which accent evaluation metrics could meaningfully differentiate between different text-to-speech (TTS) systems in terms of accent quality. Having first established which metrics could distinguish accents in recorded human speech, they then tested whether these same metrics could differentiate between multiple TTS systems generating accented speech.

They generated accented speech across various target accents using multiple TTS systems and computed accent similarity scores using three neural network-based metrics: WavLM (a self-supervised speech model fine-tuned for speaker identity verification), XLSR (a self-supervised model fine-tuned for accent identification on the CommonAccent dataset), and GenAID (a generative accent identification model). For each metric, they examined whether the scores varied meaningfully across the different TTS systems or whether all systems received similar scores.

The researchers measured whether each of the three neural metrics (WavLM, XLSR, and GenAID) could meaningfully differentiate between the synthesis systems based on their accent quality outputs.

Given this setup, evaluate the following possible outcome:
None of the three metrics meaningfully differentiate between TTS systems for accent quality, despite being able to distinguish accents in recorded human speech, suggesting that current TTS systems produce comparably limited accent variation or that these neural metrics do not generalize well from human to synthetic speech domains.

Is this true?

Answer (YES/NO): NO